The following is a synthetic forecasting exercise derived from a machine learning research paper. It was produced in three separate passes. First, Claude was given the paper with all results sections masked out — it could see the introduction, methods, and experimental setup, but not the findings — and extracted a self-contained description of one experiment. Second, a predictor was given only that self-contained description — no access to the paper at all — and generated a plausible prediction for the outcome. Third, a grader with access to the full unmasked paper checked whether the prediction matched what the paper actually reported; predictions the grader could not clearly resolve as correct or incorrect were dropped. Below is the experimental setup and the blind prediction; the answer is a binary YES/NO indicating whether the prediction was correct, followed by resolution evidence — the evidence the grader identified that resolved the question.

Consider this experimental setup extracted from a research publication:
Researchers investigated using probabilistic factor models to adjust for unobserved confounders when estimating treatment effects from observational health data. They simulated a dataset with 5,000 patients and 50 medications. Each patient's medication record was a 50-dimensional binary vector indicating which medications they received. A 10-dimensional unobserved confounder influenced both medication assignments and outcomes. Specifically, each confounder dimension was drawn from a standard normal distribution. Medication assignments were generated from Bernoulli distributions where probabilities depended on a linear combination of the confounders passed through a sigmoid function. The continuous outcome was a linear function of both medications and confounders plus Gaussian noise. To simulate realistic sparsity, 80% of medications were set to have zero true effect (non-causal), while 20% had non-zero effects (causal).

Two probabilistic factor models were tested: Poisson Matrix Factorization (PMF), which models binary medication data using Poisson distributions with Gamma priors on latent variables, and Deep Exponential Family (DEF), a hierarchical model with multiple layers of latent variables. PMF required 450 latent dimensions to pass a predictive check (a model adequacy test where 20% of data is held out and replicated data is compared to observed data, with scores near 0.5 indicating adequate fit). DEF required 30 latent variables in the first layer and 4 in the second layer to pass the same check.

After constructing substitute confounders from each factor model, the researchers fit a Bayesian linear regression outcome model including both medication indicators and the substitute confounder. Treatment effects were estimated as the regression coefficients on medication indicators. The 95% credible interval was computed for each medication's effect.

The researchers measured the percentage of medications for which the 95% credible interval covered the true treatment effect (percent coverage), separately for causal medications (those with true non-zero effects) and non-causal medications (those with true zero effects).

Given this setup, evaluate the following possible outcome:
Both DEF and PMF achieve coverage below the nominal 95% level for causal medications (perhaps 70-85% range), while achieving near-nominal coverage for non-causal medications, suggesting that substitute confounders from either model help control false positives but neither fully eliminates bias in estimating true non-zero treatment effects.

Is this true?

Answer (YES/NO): NO